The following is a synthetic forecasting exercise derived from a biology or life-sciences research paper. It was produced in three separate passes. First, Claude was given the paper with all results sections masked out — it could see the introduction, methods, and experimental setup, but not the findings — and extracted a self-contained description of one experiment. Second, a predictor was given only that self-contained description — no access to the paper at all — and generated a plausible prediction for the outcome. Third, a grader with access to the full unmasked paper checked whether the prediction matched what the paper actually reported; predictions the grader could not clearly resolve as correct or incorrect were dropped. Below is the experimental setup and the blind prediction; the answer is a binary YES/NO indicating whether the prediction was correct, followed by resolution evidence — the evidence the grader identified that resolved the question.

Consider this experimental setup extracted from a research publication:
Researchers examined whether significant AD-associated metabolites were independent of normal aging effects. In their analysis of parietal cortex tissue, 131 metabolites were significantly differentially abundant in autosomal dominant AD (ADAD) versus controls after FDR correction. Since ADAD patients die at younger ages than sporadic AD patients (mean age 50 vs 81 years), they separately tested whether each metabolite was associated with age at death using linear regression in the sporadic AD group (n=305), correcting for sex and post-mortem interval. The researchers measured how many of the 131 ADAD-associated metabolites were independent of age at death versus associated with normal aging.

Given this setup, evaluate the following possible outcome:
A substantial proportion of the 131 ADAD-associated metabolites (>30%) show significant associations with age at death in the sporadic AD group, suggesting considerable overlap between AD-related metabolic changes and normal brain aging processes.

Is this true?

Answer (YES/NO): NO